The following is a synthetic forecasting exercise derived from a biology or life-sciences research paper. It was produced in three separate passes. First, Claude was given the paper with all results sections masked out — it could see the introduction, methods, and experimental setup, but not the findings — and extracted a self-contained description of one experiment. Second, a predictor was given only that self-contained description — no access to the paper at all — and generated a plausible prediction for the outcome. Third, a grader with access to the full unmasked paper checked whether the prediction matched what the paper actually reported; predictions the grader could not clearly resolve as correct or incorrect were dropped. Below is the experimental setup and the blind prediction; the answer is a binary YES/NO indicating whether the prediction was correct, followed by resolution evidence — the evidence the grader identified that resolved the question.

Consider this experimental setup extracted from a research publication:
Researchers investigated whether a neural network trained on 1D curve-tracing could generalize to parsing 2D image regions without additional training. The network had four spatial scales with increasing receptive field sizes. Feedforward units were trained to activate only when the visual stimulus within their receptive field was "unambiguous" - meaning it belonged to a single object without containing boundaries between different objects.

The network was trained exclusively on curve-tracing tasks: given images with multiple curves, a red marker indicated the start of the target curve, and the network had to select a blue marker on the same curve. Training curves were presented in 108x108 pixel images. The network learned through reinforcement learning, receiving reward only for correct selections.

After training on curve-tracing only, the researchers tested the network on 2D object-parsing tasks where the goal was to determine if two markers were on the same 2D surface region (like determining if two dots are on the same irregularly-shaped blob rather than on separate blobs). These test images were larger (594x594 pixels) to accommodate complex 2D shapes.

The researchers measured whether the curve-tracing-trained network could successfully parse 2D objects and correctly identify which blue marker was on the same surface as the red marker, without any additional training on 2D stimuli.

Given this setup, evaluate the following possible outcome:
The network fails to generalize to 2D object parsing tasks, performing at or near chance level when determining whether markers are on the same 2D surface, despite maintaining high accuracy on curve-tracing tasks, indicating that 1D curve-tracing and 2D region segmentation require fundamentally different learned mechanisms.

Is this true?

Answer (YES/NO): NO